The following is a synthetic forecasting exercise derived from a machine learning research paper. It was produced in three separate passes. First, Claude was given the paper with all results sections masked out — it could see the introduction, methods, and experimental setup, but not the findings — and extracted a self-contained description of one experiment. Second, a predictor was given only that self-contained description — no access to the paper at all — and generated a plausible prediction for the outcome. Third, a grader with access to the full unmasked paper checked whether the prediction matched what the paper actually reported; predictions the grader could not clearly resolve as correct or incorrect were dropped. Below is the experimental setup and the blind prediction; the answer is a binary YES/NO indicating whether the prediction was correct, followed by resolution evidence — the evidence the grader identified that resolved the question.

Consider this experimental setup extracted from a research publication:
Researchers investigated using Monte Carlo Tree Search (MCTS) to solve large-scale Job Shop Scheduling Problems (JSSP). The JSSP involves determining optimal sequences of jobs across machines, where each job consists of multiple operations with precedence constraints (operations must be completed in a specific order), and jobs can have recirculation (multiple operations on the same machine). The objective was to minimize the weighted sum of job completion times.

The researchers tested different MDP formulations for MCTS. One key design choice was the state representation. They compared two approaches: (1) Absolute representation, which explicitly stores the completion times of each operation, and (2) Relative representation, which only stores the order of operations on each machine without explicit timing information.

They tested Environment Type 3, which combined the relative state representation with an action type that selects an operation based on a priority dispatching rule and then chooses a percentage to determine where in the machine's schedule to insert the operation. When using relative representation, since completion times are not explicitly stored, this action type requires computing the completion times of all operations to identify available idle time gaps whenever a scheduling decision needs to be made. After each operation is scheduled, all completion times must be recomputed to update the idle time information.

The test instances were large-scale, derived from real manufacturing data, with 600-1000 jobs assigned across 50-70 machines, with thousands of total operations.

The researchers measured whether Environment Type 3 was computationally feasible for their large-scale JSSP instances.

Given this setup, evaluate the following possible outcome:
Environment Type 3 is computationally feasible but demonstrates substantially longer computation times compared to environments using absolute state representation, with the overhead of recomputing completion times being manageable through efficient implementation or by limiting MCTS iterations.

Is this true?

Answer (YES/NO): NO